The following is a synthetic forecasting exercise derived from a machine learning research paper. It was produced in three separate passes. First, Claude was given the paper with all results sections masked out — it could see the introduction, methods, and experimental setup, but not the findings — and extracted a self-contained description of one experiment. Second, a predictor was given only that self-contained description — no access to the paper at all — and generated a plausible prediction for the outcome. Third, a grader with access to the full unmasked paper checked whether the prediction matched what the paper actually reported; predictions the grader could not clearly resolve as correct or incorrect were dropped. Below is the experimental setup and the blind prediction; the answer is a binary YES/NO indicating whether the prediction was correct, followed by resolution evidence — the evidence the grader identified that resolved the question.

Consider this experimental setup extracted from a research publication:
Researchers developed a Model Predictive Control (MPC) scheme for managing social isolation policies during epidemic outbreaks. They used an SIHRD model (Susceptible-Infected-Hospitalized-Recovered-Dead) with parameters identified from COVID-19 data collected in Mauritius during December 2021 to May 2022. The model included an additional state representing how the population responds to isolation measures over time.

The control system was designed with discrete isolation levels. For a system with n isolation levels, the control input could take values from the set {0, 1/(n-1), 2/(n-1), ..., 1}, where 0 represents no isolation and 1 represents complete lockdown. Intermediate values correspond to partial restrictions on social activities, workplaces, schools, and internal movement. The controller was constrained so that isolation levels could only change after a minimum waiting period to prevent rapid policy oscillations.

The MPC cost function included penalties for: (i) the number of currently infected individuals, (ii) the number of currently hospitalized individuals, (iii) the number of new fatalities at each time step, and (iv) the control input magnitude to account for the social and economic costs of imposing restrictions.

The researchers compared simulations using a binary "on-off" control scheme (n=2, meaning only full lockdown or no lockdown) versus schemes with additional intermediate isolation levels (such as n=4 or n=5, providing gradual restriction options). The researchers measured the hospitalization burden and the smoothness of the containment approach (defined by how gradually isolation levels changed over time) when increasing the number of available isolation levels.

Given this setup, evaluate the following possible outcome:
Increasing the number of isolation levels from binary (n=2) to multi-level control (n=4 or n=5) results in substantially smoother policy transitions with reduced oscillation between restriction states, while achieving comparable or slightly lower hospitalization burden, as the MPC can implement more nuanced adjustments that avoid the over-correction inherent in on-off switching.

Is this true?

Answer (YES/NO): NO